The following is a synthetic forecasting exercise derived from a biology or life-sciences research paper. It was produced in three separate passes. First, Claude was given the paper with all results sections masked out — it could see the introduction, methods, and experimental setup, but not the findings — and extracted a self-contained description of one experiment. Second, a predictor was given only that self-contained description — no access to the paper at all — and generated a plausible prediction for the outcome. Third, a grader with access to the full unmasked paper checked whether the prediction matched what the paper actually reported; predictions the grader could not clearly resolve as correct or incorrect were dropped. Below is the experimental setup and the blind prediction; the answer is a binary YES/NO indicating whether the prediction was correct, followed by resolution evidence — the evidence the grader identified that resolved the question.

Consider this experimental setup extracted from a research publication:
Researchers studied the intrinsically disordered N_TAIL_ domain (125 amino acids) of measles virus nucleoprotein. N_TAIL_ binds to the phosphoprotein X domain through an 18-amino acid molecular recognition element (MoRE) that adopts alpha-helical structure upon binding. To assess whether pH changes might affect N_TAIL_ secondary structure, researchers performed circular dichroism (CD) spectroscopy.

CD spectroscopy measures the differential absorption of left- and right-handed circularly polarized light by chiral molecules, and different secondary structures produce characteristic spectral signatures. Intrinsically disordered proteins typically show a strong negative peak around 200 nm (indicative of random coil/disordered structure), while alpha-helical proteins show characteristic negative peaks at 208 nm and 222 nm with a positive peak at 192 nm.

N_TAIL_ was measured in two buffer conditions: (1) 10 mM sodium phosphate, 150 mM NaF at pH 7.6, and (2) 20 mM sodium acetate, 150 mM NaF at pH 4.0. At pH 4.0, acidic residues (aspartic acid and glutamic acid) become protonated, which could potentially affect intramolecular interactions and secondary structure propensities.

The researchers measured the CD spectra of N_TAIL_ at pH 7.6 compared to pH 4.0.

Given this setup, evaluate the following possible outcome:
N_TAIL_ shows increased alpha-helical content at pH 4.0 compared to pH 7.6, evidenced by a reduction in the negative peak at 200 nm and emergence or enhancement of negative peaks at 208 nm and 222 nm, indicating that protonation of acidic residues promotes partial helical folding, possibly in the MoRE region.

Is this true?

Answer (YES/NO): NO